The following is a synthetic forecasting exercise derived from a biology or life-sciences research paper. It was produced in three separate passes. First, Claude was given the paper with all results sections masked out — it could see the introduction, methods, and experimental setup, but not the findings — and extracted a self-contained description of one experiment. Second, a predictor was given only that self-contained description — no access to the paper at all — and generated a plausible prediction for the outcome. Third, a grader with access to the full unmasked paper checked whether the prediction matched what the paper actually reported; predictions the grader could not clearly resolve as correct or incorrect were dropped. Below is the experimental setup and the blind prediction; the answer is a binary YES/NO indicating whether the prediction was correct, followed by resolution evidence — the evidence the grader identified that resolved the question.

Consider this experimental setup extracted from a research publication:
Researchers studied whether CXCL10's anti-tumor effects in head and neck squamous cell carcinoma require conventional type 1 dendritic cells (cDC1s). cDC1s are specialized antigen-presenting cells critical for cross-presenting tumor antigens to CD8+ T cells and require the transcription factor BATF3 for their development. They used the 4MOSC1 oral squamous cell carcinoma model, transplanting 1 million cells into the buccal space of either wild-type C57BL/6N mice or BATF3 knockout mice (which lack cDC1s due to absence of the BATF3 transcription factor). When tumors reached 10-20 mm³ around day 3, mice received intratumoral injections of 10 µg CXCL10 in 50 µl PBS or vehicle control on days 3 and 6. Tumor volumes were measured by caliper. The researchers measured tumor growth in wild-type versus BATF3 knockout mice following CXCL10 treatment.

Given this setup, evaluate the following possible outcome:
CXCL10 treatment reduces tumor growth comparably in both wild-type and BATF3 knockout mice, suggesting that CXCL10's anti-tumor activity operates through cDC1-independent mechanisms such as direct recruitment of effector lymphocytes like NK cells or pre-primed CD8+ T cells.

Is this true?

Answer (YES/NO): NO